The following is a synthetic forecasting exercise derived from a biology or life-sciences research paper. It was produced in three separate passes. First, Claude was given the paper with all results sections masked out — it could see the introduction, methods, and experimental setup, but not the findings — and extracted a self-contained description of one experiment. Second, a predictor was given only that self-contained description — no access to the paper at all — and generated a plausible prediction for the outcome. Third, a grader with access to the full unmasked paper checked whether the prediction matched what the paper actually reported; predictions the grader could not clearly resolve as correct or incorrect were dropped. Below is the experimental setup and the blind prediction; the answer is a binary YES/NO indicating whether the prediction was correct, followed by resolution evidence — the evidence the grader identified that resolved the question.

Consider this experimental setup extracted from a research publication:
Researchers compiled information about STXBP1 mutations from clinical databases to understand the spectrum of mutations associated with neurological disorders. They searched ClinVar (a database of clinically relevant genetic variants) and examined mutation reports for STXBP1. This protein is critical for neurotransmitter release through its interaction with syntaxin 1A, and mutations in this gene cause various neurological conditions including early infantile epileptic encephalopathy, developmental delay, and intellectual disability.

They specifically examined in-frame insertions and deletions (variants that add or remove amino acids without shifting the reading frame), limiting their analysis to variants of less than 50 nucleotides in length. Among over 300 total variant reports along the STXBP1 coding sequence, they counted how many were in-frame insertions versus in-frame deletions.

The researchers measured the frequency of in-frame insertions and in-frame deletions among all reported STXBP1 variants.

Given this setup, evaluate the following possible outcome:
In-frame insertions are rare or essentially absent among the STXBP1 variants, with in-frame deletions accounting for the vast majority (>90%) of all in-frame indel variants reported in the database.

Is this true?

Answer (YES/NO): NO